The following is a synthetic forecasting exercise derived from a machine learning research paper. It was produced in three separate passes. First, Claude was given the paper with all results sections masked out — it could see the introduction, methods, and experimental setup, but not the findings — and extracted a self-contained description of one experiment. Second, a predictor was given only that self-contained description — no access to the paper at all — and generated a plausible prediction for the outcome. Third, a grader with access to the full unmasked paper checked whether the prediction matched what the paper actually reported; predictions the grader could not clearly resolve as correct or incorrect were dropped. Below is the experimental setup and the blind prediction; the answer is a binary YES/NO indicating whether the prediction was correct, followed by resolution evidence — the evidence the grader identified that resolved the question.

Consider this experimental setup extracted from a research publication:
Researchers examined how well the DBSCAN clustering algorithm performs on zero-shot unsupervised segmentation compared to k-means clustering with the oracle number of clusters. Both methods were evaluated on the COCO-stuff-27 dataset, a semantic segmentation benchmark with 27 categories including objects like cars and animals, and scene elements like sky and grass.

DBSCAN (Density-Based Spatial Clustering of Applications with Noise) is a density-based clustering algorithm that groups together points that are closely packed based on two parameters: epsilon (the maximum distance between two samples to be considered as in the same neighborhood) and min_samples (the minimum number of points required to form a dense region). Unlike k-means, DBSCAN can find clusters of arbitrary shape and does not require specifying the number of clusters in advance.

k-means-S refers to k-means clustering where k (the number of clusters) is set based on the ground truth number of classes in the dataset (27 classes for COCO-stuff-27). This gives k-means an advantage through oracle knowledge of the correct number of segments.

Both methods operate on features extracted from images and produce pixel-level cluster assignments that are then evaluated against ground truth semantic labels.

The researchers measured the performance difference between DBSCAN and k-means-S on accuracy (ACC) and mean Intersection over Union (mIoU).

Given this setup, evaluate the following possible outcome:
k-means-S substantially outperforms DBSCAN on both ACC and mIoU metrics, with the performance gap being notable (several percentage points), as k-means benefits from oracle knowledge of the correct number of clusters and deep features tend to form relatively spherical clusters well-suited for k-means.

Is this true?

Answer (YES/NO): YES